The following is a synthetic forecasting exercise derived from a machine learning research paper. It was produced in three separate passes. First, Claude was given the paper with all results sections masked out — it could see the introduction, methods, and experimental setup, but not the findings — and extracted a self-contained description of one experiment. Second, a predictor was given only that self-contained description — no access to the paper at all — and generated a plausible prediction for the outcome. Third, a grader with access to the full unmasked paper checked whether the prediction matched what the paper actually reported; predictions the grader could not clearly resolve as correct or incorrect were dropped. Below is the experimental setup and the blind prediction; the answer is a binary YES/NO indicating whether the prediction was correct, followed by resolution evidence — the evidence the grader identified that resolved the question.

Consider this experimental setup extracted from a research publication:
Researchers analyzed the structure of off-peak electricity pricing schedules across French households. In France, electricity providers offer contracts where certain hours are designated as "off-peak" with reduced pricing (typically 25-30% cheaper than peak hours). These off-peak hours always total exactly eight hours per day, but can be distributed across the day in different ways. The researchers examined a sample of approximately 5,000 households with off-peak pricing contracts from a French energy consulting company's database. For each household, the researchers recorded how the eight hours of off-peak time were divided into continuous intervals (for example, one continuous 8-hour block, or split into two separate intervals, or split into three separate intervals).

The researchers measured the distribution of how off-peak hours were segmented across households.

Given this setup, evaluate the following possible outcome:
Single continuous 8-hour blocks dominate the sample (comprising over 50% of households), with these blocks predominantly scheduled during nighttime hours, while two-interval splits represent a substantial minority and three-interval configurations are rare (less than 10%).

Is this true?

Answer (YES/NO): NO